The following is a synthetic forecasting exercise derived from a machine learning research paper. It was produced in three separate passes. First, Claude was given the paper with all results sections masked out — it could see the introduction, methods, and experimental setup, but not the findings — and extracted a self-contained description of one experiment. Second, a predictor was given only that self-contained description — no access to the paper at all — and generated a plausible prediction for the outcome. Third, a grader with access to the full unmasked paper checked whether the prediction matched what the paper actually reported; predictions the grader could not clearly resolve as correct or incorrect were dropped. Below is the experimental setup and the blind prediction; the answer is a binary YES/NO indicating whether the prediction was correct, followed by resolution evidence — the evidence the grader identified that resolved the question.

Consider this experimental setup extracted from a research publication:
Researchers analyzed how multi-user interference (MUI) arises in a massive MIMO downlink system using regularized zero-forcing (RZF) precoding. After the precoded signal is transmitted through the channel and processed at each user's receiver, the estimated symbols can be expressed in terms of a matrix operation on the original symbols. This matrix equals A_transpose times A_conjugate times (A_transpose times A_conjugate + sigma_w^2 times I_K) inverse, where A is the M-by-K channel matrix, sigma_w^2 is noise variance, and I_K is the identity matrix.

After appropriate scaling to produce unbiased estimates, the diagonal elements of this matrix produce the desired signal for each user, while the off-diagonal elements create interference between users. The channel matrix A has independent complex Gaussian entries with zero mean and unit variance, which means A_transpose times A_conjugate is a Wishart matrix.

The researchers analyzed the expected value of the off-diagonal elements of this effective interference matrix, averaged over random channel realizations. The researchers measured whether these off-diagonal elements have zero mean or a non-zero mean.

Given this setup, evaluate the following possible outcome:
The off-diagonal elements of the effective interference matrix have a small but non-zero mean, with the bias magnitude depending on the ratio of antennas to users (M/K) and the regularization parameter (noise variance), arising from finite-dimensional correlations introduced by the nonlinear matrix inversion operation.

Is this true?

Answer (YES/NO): NO